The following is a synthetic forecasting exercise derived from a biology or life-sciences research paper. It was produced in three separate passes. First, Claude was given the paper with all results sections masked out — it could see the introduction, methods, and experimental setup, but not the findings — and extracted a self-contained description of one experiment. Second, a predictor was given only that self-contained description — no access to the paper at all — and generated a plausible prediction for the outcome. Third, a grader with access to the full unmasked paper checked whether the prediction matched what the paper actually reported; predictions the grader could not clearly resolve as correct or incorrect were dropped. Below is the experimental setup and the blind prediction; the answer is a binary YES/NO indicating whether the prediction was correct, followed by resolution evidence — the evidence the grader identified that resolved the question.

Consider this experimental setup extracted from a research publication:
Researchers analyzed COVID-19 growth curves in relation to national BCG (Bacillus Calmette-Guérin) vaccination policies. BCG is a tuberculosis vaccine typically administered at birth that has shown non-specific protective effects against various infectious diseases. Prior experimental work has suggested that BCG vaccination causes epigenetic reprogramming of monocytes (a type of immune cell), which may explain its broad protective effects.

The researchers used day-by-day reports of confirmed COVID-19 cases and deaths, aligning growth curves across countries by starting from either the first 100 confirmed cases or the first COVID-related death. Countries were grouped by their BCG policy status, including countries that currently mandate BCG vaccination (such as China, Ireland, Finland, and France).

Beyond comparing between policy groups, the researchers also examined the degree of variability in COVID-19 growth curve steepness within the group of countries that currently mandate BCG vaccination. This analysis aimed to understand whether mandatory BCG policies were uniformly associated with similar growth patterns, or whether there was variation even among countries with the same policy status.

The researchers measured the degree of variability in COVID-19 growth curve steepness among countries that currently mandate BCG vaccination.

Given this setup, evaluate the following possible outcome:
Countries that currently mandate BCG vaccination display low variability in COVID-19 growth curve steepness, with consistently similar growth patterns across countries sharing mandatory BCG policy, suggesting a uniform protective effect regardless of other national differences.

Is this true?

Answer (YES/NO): NO